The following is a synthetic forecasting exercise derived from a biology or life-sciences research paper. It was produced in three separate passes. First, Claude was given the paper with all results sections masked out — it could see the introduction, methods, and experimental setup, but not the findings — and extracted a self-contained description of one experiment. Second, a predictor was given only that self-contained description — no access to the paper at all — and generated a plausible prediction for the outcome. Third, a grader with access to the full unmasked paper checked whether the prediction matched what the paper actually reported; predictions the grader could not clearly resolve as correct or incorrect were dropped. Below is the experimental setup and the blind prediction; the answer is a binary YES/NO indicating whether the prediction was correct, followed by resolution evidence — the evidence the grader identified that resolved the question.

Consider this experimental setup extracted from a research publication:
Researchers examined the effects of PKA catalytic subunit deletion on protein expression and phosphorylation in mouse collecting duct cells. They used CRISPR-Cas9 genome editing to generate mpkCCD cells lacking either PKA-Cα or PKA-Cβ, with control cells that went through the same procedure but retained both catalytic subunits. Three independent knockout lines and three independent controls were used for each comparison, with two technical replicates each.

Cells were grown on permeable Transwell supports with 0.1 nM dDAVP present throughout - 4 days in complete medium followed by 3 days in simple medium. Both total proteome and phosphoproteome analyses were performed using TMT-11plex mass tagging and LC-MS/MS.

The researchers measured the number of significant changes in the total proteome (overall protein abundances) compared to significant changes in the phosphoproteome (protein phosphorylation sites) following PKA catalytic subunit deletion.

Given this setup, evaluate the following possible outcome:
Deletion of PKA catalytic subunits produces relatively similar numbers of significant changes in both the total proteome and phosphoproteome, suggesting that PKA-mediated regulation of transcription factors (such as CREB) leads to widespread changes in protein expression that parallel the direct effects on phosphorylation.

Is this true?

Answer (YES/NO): NO